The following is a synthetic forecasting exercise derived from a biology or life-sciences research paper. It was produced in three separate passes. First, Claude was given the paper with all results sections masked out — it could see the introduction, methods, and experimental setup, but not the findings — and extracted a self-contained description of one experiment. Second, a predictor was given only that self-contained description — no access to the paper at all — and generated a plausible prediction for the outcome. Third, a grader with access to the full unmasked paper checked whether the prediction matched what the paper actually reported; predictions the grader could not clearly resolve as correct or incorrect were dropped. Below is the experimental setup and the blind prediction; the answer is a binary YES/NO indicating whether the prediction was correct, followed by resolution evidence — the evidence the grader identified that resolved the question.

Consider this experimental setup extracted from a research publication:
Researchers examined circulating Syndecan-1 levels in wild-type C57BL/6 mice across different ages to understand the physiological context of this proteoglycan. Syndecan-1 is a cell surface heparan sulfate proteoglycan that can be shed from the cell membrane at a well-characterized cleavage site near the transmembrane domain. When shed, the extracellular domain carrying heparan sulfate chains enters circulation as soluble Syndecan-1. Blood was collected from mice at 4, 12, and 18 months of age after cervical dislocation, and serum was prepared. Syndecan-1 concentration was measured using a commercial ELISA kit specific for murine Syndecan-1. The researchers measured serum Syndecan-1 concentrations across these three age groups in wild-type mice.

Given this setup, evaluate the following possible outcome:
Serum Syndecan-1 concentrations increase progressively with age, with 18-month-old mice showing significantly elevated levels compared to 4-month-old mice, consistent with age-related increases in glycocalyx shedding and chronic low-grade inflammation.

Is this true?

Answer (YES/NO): YES